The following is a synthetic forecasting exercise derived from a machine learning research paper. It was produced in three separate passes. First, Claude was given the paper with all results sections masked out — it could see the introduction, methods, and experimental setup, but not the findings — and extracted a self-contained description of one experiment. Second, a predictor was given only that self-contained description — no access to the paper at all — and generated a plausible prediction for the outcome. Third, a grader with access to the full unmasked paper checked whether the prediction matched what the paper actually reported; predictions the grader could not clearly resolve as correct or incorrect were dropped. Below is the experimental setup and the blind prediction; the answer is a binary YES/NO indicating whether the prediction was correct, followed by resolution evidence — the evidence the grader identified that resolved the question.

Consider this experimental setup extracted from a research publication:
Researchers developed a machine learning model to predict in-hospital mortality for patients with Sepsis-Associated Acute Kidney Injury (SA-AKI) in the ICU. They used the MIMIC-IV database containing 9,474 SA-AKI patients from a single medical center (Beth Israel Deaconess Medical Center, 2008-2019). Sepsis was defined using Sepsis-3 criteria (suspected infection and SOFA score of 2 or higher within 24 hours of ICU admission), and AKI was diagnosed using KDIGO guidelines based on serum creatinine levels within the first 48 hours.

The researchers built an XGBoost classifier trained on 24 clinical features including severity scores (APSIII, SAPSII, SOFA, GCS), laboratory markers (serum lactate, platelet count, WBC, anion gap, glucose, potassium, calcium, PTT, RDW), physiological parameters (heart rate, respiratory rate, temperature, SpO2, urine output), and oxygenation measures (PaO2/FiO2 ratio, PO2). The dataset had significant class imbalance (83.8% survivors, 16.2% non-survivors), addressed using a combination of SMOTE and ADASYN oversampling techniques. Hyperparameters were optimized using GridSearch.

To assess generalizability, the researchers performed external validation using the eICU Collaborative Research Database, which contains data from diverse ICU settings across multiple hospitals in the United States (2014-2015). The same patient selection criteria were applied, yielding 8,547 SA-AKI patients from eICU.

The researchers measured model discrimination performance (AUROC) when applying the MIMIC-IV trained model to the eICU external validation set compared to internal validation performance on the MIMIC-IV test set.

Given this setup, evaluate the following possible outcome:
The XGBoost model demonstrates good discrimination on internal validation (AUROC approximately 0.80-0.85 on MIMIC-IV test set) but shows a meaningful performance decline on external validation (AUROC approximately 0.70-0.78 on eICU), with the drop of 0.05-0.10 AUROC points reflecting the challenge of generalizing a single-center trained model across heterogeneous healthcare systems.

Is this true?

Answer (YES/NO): NO